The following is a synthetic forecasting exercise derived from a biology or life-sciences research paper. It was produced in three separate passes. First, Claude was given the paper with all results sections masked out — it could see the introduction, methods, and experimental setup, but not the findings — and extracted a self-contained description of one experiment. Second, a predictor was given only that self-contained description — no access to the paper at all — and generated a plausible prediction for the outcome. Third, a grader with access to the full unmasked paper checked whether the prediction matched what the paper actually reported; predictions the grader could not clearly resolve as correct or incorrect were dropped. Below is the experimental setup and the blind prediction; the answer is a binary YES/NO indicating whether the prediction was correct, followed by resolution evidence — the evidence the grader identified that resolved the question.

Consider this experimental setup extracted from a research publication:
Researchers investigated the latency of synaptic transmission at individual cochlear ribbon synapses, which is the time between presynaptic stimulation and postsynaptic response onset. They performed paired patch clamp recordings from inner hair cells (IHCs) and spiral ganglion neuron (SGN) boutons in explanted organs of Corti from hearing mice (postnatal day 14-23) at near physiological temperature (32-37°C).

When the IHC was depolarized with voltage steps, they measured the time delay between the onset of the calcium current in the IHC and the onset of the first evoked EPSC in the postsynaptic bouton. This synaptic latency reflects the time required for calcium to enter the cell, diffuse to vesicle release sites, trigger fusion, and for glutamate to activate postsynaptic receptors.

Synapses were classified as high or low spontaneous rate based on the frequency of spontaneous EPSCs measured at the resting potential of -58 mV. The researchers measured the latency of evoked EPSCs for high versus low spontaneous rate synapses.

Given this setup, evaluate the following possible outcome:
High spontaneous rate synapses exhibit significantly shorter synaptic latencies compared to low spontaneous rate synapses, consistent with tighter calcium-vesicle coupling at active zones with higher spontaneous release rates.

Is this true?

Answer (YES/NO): YES